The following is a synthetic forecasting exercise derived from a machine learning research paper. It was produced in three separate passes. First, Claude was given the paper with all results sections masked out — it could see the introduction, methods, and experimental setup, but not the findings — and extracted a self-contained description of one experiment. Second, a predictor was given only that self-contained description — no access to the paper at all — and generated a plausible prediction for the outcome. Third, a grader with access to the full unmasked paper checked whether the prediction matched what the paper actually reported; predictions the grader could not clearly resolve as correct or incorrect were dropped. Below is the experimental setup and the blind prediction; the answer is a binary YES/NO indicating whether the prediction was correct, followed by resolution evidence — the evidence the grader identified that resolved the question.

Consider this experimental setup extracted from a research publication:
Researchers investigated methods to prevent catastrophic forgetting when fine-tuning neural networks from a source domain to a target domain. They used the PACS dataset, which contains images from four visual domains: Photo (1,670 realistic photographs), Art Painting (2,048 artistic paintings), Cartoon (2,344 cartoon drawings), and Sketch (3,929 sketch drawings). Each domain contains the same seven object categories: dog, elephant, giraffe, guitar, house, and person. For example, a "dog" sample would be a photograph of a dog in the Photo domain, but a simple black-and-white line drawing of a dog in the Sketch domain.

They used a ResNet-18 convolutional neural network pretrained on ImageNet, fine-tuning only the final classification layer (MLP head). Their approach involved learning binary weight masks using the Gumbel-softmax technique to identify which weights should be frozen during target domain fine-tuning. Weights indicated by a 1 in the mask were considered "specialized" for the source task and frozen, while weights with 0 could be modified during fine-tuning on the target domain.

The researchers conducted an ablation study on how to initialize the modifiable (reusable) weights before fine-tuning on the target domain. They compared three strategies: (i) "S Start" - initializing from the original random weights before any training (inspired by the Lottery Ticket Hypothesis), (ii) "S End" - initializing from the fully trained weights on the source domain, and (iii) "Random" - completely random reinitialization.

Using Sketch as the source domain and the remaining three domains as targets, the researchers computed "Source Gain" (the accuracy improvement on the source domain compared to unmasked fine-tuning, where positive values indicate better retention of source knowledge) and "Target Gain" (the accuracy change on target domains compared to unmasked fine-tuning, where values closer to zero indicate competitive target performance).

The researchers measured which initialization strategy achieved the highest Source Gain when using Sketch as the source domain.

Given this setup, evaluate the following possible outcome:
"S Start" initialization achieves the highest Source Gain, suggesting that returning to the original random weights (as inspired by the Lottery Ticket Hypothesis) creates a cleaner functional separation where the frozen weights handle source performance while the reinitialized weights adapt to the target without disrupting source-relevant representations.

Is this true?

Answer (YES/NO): YES